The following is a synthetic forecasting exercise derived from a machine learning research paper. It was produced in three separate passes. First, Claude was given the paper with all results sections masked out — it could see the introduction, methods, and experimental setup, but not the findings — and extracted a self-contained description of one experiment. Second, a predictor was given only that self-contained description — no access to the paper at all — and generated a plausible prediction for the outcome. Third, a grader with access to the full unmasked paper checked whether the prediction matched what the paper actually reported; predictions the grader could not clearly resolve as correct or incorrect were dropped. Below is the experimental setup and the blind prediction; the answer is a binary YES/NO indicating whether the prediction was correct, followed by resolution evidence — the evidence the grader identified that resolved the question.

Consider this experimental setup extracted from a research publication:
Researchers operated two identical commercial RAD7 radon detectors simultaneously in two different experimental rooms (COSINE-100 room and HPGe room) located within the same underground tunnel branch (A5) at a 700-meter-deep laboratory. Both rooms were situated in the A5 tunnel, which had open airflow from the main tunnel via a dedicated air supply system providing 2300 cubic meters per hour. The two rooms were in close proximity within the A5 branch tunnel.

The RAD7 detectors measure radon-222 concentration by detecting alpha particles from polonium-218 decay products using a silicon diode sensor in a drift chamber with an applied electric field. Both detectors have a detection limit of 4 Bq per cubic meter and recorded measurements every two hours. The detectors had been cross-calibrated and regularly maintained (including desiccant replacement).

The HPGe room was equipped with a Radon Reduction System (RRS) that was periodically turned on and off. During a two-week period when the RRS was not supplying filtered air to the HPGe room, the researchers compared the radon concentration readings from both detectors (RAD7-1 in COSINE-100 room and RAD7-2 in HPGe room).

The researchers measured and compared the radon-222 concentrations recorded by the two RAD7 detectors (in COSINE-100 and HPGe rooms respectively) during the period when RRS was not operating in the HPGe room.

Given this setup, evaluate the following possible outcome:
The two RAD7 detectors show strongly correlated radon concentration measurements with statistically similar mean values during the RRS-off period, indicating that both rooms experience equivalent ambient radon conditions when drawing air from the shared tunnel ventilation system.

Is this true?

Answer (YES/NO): YES